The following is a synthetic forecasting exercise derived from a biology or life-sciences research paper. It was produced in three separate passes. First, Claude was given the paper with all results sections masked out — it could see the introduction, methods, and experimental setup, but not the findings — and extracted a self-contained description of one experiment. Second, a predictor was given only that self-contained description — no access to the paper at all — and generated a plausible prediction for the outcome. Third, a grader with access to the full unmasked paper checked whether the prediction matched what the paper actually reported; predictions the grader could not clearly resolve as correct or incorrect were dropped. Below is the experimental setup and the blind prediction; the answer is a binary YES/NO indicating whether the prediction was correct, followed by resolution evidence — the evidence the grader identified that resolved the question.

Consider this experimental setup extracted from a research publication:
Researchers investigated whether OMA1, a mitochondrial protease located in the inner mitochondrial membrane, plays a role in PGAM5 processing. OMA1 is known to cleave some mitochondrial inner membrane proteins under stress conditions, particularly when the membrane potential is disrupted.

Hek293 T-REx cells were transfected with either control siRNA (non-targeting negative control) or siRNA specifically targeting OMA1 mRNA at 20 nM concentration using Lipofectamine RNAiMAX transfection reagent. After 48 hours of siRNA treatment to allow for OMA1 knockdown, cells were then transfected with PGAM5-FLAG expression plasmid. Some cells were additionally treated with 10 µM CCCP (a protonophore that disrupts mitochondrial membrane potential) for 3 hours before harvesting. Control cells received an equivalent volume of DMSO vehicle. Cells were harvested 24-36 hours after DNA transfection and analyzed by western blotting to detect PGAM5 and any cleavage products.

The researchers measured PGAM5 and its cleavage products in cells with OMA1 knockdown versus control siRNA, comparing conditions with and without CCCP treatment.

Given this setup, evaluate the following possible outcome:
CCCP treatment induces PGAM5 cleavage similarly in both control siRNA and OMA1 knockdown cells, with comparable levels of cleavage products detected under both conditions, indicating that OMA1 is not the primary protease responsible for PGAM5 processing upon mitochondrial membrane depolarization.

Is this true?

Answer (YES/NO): YES